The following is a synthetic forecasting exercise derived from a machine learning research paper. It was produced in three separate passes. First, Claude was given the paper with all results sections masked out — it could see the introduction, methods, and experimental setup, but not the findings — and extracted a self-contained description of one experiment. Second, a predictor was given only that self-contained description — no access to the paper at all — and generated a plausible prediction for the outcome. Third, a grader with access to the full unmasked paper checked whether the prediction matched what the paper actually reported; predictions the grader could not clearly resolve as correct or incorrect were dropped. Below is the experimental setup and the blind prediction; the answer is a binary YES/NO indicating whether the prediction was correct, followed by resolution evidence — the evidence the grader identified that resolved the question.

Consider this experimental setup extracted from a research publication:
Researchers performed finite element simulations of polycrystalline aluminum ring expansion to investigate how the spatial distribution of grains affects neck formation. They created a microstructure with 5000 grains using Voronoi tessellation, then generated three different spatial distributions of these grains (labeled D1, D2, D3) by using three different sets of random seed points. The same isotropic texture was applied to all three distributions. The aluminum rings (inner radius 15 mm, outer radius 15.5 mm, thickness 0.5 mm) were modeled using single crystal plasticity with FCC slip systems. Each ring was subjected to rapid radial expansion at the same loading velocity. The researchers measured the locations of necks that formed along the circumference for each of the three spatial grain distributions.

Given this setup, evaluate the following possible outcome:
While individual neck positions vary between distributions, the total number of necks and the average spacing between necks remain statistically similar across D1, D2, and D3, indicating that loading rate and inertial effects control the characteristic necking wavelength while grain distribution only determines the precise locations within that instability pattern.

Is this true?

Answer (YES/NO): NO